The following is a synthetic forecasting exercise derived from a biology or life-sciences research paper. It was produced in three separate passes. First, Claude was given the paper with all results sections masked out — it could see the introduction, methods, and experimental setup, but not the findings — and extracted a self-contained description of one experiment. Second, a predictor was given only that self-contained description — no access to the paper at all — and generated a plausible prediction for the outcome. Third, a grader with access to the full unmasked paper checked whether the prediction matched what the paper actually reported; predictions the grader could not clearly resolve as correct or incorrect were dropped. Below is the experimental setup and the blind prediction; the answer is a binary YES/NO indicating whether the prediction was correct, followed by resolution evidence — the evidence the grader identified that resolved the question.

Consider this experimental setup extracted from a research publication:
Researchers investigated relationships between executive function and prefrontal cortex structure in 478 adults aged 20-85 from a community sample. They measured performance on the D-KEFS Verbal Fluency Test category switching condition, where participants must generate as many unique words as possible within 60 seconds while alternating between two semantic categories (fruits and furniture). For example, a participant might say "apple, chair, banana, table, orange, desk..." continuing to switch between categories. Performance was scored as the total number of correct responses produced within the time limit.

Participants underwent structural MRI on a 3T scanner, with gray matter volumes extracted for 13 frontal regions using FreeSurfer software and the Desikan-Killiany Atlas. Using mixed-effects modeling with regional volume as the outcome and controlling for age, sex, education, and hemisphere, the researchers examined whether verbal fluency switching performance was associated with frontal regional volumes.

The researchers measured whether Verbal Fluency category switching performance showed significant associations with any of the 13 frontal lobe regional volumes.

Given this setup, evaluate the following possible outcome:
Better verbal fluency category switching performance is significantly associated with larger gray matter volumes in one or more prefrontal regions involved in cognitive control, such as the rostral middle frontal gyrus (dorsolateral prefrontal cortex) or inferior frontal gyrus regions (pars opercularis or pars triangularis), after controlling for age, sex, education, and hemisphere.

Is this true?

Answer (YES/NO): NO